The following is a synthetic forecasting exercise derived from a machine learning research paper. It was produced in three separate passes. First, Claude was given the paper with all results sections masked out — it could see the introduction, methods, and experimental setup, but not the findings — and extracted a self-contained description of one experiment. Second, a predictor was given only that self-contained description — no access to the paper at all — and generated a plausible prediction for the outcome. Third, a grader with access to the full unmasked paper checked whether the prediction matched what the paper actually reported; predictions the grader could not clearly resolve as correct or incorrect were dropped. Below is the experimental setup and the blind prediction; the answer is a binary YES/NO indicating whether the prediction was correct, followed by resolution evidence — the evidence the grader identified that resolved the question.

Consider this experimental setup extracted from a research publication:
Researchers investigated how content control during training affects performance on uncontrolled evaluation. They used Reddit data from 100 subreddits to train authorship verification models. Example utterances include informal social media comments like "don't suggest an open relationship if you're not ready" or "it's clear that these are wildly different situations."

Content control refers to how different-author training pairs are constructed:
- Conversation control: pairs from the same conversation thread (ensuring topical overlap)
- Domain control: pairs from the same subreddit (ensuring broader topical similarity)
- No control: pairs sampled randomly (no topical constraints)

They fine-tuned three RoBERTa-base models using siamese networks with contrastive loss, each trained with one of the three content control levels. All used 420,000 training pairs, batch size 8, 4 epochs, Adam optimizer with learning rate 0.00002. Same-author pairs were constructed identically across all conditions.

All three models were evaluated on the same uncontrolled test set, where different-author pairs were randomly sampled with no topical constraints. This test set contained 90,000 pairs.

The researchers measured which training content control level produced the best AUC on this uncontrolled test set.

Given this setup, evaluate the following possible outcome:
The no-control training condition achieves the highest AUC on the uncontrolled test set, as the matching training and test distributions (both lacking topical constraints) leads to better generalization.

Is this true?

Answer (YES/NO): YES